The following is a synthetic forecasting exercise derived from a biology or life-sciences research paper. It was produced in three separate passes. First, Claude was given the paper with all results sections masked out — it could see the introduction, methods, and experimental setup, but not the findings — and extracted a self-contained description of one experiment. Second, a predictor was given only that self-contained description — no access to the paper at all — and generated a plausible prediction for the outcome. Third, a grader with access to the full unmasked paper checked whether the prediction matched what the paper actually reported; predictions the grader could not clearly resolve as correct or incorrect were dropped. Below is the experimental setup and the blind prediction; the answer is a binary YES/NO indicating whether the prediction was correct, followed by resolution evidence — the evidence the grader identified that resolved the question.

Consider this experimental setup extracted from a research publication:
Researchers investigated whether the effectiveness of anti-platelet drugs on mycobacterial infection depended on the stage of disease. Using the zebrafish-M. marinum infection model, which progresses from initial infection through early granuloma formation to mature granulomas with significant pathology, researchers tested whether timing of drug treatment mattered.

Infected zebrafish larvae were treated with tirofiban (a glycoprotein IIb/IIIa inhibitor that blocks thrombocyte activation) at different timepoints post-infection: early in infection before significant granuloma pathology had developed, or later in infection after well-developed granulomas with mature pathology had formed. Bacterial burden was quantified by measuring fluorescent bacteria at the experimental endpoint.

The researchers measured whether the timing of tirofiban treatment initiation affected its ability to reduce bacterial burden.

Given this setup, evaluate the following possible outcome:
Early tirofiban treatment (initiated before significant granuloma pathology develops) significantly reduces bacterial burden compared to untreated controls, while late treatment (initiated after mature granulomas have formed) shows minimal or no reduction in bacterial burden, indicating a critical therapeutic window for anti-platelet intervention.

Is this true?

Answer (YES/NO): NO